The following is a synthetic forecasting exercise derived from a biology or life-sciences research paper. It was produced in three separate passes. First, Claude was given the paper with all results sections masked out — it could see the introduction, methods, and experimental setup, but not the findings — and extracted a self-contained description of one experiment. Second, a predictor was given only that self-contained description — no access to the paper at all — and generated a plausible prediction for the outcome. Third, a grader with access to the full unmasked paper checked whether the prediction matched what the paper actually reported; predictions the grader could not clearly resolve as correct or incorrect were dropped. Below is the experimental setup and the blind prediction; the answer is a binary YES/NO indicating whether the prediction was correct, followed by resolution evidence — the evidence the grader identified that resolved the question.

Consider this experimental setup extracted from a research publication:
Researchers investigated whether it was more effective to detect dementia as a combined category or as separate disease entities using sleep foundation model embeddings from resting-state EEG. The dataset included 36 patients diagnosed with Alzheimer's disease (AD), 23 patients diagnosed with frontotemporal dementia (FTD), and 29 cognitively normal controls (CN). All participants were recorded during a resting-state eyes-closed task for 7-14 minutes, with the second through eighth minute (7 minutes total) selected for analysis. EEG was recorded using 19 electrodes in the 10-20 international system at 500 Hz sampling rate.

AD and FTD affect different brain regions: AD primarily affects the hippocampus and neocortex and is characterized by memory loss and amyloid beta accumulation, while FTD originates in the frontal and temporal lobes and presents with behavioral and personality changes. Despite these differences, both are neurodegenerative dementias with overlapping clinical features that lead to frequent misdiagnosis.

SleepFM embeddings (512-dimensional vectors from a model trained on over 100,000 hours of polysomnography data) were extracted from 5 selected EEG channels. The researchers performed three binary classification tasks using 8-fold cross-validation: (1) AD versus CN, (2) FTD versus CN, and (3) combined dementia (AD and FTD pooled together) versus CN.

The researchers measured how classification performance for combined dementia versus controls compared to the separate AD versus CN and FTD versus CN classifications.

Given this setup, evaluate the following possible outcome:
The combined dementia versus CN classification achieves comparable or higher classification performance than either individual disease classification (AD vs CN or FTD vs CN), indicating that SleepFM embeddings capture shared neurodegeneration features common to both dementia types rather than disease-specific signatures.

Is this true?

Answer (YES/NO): NO